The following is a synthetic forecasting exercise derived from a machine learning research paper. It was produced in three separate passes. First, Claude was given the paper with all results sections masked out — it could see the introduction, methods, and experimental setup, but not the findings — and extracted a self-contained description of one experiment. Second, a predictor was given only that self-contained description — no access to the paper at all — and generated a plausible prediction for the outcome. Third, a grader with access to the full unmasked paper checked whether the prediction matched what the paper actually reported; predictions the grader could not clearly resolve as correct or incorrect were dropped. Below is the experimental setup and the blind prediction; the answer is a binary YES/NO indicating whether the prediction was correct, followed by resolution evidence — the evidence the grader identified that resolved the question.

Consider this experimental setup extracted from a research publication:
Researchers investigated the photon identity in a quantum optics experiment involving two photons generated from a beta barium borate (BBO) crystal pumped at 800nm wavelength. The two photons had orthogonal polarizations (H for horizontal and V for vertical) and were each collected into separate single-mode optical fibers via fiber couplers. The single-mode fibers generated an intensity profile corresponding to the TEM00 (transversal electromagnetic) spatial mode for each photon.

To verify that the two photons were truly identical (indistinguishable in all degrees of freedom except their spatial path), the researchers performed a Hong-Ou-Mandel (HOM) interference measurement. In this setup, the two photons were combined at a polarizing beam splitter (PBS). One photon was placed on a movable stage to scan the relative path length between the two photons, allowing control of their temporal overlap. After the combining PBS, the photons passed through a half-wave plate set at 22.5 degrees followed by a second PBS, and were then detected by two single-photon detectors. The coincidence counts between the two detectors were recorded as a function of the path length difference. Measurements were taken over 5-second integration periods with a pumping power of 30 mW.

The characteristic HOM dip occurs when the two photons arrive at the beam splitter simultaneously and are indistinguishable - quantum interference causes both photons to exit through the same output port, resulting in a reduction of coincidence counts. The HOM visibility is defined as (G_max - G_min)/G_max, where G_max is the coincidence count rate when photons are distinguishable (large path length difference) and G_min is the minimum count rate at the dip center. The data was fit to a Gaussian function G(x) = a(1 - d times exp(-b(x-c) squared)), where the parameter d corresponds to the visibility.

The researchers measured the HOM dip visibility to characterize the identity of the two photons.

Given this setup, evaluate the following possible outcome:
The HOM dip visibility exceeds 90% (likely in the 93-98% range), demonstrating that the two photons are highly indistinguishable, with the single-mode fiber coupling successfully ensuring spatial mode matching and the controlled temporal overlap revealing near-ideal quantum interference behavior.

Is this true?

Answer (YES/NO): YES